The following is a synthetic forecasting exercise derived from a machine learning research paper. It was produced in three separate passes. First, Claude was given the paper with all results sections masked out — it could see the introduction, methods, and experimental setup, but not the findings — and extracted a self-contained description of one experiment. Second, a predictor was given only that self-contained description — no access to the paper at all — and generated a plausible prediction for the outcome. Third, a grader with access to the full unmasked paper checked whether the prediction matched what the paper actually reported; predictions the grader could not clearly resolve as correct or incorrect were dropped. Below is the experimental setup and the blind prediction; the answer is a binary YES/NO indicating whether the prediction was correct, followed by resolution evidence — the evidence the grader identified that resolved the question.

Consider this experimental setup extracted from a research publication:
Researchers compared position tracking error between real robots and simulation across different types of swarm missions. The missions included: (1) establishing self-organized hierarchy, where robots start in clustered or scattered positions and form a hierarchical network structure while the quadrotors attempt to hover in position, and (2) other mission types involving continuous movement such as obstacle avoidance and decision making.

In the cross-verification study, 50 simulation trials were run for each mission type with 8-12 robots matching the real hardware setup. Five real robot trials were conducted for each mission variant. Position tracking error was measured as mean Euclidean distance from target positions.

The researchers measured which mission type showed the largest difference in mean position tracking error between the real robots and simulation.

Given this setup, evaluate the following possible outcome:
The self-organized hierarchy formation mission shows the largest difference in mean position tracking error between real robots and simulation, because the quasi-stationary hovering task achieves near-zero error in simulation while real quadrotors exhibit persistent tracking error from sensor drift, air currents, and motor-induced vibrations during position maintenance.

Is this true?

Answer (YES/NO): YES